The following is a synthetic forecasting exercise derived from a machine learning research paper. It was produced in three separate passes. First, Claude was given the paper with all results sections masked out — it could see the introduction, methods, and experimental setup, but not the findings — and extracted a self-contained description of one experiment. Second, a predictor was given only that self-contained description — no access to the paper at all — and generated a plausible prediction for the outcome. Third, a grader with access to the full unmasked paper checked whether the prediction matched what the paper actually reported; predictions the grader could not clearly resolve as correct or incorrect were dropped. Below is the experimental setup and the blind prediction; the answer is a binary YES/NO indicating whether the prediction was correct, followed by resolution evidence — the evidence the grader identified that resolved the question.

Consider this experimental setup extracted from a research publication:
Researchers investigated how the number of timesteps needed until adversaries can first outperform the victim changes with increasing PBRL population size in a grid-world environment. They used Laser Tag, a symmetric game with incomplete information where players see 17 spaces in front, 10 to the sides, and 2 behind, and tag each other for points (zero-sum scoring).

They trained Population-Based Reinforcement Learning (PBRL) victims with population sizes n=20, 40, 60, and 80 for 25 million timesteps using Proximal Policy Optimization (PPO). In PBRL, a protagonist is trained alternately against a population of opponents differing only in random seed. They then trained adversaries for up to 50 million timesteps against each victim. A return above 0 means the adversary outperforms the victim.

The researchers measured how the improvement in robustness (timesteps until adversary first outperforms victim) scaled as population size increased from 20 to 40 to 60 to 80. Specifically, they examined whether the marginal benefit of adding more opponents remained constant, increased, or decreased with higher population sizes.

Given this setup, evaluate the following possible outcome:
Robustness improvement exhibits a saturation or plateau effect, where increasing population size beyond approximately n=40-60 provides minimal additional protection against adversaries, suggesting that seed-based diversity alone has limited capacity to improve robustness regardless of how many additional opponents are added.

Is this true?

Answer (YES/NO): NO